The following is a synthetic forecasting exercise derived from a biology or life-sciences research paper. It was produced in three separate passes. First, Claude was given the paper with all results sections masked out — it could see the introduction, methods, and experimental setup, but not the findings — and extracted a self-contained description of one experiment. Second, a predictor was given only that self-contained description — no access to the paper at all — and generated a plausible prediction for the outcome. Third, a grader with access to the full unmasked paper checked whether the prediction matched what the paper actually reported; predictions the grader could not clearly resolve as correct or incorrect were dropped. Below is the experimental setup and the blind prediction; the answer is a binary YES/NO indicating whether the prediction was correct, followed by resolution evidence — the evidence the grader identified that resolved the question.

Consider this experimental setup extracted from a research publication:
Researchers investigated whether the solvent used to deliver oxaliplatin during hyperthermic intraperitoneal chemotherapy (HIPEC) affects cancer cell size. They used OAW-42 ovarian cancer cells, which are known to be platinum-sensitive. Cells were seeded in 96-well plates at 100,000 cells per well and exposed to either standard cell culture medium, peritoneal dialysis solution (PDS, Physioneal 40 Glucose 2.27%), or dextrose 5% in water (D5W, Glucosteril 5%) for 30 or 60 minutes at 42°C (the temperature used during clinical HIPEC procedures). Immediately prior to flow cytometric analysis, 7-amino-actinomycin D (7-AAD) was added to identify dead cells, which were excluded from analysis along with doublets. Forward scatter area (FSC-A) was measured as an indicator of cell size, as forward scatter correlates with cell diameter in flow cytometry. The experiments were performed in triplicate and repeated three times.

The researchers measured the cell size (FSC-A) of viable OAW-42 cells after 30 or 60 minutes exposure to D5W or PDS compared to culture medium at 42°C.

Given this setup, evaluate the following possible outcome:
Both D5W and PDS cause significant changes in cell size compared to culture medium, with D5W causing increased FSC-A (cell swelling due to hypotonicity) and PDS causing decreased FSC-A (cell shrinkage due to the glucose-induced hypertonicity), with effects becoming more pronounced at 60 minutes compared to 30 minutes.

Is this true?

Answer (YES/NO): NO